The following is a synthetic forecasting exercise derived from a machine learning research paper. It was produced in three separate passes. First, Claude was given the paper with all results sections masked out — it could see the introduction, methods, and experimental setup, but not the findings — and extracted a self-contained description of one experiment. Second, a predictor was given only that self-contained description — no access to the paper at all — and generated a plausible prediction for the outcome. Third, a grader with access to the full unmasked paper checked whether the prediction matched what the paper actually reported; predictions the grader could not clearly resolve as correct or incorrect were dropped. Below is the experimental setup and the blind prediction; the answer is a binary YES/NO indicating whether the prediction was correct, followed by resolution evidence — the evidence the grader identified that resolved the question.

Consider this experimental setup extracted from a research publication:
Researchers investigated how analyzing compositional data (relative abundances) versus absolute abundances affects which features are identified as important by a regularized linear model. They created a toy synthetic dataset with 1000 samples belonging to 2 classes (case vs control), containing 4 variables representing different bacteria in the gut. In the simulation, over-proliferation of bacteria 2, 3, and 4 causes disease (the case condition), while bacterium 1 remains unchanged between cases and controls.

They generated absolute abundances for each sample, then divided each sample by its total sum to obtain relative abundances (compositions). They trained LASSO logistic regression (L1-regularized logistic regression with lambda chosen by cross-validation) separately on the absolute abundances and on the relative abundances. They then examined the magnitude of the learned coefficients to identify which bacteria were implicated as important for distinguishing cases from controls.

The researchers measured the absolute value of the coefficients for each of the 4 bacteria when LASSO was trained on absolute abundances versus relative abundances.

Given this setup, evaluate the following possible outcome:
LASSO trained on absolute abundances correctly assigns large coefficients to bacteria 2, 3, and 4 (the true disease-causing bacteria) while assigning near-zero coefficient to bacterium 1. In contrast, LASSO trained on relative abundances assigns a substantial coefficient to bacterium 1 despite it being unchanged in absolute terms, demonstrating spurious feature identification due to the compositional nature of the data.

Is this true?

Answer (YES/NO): YES